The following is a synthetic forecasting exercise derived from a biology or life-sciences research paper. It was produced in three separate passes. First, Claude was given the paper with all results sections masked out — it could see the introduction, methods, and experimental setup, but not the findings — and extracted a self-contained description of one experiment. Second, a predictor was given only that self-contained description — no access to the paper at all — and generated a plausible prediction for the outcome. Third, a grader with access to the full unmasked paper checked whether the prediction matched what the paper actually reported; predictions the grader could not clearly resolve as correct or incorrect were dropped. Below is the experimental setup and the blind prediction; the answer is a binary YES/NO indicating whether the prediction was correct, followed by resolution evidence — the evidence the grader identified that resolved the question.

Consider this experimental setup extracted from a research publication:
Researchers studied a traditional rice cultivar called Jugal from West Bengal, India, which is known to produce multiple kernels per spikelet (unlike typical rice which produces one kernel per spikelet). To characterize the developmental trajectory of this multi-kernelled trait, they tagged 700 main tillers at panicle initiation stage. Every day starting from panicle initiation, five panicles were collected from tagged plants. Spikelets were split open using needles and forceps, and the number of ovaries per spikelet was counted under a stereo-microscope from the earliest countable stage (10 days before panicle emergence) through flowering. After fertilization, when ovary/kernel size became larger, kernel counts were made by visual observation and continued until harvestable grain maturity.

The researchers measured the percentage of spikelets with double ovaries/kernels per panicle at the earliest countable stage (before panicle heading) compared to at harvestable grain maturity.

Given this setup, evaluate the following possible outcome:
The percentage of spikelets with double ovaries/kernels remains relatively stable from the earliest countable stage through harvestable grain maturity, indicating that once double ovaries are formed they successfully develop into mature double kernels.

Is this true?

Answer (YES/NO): NO